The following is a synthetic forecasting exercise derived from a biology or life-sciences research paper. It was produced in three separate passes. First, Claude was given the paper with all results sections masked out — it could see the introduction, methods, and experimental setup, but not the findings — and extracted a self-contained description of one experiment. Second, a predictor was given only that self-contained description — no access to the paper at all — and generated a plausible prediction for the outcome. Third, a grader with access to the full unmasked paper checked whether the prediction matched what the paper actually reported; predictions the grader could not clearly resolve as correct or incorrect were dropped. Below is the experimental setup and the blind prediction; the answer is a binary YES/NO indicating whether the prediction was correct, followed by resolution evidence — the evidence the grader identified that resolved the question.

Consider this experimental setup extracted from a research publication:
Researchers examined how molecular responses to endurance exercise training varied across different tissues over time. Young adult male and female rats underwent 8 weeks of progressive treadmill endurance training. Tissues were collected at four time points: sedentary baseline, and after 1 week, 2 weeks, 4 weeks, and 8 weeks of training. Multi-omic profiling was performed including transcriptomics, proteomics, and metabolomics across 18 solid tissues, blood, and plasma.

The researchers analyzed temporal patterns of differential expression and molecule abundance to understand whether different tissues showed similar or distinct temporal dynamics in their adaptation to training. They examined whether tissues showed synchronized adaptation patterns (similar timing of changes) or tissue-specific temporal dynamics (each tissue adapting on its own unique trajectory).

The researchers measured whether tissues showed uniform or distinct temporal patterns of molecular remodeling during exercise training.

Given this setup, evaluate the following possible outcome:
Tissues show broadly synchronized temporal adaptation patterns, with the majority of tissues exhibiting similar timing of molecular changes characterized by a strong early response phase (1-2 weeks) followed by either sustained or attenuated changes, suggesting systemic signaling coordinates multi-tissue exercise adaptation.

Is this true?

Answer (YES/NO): NO